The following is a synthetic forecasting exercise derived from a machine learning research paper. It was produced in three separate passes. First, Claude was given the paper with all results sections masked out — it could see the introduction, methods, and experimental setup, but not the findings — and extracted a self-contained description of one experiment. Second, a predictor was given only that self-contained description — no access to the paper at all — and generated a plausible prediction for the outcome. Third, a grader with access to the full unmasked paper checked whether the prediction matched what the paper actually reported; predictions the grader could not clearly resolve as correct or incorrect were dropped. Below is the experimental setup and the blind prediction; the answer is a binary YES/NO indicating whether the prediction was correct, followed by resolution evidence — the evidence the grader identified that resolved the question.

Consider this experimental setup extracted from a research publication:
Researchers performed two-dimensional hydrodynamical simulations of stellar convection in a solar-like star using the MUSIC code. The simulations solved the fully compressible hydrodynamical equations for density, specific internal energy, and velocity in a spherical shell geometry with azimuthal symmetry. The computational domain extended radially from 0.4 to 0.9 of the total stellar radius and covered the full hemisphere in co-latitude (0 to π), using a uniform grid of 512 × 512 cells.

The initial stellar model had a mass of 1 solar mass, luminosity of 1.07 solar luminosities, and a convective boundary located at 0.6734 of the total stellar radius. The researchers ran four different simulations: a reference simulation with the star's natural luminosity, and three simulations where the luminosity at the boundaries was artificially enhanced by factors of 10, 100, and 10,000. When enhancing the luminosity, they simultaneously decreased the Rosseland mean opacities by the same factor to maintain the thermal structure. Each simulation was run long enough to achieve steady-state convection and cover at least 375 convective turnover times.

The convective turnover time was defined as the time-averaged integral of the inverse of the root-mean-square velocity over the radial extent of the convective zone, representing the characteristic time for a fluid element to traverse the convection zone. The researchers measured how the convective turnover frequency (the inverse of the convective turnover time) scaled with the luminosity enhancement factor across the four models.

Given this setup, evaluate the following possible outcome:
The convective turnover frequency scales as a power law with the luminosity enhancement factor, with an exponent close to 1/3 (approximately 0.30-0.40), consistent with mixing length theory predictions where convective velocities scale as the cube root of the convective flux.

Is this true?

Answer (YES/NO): YES